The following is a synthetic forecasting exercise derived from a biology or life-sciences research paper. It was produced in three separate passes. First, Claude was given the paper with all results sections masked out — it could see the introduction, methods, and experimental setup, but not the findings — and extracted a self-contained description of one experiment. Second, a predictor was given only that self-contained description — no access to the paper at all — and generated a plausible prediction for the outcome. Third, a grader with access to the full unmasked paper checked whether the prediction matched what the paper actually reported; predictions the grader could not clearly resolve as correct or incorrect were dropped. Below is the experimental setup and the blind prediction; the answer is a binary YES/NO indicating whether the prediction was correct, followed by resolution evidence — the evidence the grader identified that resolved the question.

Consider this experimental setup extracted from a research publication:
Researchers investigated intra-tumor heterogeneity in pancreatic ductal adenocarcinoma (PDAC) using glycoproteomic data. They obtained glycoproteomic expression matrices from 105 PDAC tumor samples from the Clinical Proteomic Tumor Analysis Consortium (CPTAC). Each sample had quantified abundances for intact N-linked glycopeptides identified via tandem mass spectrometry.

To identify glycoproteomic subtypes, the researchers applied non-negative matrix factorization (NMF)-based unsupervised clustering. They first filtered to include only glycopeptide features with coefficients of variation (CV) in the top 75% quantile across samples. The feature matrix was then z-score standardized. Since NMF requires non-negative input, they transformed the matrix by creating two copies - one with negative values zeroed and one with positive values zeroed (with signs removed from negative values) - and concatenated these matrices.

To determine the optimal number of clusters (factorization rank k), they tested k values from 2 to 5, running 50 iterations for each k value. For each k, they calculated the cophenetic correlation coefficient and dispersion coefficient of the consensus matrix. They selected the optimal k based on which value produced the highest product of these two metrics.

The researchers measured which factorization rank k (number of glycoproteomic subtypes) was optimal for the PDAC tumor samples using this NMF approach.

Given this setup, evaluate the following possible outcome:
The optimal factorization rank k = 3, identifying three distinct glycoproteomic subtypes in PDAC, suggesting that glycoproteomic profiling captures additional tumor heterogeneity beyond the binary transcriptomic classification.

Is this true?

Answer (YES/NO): YES